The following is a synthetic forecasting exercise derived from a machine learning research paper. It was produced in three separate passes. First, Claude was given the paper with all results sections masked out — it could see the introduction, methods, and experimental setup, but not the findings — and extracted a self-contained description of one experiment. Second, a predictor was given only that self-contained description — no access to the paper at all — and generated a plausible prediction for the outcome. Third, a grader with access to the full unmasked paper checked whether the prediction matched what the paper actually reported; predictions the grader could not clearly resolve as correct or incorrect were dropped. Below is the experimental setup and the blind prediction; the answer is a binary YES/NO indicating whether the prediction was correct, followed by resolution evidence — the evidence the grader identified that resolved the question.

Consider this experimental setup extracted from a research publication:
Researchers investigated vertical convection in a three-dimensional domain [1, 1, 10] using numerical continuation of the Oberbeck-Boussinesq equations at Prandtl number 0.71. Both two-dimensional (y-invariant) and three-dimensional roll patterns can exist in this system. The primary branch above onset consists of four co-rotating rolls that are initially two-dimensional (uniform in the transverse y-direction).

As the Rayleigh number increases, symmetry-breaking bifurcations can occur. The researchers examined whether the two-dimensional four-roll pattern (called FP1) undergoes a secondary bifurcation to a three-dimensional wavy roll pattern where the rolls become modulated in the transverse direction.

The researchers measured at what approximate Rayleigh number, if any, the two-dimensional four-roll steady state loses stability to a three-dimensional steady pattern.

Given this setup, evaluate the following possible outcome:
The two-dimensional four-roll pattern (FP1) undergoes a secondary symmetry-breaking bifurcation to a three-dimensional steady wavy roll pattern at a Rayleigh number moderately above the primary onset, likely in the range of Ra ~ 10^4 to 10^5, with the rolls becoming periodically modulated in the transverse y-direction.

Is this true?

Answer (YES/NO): YES